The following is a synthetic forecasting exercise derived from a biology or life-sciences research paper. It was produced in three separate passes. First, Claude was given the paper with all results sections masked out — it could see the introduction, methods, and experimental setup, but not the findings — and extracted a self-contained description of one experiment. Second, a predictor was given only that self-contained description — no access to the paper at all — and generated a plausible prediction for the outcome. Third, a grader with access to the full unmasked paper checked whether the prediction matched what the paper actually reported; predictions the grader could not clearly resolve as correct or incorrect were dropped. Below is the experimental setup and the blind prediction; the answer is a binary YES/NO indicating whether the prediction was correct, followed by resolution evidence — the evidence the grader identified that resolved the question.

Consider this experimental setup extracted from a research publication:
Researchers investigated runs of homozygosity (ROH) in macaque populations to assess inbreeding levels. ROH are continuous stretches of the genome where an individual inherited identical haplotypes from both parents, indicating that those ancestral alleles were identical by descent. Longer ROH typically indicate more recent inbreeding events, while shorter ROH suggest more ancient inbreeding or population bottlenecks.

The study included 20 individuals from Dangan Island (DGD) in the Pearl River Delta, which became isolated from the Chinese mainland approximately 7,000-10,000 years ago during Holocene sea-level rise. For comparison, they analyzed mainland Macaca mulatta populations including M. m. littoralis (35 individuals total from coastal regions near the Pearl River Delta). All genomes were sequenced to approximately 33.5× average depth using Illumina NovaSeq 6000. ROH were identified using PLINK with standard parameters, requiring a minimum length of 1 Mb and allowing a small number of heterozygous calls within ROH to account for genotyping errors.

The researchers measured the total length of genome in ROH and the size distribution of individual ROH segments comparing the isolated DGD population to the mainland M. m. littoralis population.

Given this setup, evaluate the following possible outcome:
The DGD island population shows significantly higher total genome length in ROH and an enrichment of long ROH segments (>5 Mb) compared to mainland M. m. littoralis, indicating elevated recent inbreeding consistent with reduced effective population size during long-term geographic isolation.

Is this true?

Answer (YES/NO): NO